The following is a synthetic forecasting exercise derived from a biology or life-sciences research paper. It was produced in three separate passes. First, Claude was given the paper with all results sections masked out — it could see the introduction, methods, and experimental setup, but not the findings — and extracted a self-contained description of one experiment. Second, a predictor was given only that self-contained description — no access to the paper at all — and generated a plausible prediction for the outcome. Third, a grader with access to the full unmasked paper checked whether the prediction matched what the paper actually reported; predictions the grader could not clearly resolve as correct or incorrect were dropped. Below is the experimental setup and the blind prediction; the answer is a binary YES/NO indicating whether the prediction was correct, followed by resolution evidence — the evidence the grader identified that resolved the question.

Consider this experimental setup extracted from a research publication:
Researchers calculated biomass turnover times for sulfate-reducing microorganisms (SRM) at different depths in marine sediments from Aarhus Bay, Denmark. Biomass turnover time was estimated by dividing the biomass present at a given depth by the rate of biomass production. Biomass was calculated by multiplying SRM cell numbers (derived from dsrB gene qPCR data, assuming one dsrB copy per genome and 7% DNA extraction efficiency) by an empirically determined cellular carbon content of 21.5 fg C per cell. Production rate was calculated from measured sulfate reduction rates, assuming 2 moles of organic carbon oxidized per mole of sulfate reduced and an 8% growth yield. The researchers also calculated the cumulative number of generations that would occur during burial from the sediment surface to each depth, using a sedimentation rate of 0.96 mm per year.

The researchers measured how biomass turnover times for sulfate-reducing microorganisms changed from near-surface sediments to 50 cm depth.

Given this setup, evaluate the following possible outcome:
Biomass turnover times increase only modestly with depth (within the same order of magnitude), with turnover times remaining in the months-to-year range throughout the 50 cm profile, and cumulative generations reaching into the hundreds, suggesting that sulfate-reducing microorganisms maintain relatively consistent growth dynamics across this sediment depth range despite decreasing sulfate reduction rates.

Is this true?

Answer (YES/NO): NO